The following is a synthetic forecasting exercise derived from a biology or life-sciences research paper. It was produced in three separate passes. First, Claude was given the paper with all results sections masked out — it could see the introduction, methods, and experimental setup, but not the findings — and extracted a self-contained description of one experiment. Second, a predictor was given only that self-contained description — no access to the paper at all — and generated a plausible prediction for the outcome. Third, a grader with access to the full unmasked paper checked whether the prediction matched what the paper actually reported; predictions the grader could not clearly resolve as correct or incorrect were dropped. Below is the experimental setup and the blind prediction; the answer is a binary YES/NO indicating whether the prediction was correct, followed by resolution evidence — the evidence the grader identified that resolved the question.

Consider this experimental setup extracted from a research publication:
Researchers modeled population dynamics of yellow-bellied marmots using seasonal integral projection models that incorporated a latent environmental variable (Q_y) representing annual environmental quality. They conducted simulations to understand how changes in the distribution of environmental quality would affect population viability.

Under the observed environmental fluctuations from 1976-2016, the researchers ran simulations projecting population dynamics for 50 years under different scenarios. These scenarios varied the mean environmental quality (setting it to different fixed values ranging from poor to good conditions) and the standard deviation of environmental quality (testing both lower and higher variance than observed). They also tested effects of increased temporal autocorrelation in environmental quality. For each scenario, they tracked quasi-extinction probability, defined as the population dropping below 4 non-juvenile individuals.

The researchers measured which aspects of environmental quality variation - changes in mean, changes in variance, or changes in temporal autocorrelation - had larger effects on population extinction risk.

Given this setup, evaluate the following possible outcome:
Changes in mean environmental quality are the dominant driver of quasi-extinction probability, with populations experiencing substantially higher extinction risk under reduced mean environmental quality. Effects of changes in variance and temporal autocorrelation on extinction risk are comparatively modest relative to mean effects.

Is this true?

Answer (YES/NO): YES